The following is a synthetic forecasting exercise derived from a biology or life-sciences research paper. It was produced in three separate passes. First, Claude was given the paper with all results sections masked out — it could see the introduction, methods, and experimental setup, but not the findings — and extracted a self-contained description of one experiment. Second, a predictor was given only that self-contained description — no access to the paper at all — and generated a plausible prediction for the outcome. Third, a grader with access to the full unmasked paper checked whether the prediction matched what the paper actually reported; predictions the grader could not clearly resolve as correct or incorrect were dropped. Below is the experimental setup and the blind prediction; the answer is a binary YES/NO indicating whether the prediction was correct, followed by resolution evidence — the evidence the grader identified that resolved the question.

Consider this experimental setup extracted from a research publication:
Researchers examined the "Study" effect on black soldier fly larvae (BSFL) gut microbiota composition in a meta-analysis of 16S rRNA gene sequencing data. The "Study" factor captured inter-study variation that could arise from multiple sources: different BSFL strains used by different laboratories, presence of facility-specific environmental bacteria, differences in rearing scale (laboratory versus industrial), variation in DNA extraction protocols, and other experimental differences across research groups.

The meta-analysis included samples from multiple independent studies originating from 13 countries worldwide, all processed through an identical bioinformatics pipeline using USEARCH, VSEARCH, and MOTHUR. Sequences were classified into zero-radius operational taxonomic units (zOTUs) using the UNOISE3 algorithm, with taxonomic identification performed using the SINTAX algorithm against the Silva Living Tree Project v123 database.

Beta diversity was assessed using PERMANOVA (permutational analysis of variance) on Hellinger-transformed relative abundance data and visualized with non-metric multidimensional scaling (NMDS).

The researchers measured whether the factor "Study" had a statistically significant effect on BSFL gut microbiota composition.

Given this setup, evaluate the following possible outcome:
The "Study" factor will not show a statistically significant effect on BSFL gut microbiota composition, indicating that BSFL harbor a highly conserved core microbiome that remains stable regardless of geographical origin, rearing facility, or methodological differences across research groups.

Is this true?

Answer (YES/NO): NO